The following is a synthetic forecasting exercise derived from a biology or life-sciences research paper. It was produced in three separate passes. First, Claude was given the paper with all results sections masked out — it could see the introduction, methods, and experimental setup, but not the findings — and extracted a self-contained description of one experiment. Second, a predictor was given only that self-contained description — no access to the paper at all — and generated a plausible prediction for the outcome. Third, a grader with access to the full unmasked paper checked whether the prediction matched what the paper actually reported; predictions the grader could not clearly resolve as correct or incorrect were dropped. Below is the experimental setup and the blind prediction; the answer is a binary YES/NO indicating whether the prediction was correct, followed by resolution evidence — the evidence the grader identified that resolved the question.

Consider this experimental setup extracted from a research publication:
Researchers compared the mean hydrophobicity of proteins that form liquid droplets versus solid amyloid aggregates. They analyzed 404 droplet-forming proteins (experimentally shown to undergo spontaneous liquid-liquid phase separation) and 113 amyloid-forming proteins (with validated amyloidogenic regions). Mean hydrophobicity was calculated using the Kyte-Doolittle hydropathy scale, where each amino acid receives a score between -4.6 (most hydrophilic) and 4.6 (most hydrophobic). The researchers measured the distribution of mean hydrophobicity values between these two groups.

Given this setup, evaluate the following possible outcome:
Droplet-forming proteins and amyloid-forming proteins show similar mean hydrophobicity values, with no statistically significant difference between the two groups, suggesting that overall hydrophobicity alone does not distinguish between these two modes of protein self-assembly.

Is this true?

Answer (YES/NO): NO